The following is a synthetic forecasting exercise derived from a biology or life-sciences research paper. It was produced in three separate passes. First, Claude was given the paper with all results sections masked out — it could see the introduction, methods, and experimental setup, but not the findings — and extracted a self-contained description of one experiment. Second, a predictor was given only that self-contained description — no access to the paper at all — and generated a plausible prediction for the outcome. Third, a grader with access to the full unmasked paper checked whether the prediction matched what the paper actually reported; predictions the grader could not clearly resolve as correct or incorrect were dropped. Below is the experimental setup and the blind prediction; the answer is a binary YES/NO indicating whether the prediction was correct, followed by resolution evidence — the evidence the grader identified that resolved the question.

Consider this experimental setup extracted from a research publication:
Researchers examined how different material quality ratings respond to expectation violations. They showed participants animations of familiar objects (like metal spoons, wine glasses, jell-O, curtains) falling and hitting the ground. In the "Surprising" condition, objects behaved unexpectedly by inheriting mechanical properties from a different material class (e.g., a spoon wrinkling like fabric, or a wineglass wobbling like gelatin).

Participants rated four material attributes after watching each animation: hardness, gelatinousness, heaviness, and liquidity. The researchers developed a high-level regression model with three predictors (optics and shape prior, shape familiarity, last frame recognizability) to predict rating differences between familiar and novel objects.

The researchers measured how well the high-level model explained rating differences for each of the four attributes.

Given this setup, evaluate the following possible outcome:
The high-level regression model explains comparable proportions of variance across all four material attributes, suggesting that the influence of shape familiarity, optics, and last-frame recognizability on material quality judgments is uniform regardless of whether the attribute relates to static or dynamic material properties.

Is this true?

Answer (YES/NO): NO